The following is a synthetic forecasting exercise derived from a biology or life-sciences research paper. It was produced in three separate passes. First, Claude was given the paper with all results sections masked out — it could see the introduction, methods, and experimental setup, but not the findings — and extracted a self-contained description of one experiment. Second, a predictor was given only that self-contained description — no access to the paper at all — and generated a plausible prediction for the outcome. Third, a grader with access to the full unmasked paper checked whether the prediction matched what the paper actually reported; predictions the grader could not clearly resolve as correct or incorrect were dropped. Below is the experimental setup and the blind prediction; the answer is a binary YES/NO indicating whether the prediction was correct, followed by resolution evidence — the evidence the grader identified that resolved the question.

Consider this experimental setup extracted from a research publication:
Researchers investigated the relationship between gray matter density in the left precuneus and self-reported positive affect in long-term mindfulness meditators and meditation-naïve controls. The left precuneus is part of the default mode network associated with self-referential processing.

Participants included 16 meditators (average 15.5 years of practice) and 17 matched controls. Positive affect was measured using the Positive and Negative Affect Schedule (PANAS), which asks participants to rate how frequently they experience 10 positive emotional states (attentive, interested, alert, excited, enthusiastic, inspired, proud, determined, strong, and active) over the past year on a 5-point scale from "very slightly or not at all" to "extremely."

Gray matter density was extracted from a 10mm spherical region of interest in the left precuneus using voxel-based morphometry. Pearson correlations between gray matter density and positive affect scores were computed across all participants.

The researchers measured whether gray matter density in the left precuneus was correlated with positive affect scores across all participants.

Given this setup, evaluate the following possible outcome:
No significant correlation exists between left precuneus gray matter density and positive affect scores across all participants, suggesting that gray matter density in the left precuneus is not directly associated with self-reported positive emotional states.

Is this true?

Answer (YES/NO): NO